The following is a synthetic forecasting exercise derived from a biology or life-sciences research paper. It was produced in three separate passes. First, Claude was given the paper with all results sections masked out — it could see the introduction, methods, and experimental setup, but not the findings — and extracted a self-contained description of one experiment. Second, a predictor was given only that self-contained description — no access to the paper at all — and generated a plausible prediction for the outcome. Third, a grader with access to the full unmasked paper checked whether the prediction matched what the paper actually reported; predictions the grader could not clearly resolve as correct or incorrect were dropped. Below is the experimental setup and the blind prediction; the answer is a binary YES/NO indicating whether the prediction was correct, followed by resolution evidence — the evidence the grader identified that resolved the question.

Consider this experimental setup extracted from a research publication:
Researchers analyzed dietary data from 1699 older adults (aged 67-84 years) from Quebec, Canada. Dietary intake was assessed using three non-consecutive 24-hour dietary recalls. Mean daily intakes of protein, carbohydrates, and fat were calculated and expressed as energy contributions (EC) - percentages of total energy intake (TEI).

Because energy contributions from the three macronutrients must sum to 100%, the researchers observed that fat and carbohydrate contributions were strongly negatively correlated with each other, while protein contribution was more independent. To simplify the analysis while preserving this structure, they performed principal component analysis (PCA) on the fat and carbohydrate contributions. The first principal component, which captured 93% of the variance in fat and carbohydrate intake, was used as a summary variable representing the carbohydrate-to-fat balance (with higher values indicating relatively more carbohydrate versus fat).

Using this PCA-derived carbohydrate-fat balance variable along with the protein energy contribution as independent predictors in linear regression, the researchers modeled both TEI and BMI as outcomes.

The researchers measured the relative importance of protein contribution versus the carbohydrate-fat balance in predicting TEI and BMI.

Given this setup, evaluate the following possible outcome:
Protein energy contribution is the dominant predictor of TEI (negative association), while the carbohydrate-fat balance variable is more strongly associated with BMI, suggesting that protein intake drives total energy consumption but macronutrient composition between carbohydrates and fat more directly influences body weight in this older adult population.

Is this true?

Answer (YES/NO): YES